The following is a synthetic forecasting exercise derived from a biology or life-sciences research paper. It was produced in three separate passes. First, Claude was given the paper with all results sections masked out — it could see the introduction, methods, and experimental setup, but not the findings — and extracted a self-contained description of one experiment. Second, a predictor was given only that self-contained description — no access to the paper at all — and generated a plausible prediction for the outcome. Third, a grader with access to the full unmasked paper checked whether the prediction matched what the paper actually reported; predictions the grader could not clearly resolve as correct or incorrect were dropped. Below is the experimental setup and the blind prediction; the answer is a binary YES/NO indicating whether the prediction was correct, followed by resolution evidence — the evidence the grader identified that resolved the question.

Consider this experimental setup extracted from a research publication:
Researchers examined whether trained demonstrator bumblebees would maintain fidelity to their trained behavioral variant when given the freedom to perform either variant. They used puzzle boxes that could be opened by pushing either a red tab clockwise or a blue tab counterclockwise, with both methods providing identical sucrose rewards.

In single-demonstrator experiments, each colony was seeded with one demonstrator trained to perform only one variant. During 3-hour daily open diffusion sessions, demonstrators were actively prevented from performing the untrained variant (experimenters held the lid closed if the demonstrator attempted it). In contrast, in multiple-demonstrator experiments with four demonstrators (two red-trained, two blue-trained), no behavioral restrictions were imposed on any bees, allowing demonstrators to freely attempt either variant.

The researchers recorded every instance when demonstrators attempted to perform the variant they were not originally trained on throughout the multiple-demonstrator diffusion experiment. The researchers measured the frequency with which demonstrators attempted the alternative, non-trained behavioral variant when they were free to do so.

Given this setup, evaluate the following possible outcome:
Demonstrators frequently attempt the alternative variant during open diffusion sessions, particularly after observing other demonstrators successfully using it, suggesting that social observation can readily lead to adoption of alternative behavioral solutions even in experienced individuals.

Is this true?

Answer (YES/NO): NO